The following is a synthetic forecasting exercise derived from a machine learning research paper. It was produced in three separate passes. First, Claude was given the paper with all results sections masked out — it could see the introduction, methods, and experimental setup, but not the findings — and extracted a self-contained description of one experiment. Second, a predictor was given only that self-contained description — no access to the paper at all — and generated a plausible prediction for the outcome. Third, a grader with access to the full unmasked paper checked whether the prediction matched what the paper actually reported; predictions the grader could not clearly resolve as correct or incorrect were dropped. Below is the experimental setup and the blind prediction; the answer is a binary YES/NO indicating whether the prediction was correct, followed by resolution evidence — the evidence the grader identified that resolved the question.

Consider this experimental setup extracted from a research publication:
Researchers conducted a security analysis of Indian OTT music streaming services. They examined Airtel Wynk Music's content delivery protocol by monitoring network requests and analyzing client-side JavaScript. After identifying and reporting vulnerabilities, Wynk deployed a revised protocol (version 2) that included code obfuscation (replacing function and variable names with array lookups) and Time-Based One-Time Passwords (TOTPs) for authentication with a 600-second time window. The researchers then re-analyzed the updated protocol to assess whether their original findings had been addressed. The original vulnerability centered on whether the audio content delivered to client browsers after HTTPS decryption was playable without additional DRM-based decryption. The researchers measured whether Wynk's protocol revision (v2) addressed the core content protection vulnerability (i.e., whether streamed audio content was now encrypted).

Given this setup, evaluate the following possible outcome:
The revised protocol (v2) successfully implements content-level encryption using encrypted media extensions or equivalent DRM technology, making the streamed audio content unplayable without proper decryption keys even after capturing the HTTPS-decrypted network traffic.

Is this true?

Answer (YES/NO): NO